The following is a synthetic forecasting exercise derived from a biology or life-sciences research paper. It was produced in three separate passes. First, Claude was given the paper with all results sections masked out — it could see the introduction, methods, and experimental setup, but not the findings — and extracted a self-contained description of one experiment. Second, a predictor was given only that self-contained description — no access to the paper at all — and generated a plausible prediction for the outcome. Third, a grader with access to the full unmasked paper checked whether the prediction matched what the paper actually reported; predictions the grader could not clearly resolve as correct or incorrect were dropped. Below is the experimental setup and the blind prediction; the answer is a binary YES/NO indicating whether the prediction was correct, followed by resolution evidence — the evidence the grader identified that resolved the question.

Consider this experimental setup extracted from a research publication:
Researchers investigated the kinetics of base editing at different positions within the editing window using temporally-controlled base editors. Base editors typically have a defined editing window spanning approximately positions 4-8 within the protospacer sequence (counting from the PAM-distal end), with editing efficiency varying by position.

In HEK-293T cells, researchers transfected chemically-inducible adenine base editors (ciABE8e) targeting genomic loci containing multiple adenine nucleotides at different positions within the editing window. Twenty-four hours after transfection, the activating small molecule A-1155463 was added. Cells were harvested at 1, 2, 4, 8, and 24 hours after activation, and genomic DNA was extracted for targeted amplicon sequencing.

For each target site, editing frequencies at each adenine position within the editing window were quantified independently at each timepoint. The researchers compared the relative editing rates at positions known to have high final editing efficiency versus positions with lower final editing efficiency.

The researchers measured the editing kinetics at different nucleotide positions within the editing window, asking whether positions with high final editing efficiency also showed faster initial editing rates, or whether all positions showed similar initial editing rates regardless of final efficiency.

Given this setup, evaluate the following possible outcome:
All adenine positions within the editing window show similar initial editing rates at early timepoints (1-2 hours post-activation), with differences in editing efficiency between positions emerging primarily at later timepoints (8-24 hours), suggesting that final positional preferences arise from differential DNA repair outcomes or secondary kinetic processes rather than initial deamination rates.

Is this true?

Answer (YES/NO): NO